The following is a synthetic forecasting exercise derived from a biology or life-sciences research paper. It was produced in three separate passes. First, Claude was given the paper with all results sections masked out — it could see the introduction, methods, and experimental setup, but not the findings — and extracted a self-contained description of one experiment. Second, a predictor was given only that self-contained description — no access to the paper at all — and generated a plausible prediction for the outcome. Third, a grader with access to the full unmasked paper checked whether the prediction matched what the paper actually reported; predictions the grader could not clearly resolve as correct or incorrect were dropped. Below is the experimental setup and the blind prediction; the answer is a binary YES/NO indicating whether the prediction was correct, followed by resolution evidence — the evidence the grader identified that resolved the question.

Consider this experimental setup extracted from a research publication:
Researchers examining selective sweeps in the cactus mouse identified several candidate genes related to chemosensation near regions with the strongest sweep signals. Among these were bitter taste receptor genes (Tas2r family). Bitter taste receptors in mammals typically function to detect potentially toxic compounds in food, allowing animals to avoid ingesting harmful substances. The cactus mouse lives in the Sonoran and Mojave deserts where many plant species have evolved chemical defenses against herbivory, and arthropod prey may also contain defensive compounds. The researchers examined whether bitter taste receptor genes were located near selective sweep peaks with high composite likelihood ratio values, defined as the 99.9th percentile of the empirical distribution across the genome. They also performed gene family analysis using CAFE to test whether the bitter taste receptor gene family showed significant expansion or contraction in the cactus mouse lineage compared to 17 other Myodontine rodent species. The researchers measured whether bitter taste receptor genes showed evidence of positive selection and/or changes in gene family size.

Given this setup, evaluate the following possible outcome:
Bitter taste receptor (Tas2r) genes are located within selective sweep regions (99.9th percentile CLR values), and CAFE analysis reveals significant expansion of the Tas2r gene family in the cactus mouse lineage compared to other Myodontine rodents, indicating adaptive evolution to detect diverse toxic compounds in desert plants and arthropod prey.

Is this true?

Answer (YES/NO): NO